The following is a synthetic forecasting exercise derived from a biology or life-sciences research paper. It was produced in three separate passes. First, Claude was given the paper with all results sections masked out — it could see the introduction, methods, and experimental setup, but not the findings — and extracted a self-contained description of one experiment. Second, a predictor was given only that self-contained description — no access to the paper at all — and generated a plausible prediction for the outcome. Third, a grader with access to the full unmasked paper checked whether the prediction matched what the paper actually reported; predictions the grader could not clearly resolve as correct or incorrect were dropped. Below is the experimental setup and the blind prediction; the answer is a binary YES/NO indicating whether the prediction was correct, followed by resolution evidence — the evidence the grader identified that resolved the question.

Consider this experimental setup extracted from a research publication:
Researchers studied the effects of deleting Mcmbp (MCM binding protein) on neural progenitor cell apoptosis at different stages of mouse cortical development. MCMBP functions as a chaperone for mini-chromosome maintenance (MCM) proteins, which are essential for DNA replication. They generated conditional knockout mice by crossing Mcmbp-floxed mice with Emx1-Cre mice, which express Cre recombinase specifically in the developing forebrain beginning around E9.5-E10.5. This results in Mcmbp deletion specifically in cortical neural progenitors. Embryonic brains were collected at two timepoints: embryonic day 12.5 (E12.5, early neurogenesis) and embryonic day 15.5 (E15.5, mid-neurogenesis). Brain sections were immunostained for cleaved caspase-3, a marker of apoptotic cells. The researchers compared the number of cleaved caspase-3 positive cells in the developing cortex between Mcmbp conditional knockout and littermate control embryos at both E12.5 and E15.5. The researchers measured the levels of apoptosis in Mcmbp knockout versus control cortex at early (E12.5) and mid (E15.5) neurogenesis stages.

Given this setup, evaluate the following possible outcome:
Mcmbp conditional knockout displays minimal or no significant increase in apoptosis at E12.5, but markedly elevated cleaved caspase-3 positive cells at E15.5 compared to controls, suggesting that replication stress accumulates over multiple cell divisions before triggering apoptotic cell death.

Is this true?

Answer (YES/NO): YES